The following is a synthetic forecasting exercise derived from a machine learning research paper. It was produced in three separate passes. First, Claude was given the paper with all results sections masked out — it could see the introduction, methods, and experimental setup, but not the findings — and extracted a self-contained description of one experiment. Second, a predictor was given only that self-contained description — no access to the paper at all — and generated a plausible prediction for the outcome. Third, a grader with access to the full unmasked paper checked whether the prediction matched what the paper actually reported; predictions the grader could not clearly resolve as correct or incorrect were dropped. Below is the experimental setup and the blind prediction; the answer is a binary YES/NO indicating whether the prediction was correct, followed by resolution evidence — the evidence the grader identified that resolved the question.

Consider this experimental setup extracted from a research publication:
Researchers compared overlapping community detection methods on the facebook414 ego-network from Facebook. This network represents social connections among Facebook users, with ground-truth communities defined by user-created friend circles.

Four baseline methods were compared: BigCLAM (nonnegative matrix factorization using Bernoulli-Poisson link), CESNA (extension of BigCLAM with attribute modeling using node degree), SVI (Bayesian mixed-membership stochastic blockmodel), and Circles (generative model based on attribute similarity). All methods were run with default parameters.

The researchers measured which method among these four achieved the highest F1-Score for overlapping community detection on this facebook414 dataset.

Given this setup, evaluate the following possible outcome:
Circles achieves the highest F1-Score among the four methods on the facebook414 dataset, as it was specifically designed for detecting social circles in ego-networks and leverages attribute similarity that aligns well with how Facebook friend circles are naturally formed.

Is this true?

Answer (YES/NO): NO